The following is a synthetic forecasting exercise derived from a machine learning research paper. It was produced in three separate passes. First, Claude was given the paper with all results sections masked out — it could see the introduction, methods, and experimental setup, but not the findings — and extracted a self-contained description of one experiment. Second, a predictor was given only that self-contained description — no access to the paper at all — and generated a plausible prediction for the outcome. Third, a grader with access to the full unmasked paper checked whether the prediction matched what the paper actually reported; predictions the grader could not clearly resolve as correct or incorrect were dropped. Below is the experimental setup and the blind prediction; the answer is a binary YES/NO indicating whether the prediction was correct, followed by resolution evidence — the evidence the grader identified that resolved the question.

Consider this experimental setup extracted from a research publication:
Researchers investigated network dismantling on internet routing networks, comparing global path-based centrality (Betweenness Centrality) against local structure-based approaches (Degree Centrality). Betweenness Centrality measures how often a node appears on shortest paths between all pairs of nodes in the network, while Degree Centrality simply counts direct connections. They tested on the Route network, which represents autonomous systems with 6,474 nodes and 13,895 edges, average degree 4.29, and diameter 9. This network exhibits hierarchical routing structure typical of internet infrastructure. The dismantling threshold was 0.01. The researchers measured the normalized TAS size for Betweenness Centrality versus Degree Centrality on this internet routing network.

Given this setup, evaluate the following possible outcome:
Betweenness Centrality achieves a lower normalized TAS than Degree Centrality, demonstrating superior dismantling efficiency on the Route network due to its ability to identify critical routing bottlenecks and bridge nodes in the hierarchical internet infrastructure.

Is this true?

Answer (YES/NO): NO